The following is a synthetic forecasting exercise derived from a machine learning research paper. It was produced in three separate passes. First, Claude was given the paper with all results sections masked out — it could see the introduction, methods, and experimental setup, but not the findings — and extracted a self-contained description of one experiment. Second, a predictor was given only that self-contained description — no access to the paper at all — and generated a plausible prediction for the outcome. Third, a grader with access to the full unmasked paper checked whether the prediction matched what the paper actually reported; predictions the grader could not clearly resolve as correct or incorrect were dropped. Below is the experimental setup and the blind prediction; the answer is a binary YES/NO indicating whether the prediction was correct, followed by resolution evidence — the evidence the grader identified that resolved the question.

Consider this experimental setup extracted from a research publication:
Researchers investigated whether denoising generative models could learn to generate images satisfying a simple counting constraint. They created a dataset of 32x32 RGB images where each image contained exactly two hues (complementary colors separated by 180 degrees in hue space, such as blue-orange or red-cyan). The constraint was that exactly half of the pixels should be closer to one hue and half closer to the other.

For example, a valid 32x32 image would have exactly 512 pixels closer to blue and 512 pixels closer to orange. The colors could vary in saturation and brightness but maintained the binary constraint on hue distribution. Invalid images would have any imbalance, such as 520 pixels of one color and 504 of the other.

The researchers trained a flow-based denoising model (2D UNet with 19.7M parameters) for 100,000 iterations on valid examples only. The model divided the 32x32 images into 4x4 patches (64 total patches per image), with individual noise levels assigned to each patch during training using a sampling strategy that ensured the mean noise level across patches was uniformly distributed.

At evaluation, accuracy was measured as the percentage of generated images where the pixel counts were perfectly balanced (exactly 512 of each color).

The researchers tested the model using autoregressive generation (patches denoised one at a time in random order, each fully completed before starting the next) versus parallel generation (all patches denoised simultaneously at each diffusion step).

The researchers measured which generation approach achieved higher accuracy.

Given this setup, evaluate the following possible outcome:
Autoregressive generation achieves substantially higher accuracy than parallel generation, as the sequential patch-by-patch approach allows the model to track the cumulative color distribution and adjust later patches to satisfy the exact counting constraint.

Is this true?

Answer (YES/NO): YES